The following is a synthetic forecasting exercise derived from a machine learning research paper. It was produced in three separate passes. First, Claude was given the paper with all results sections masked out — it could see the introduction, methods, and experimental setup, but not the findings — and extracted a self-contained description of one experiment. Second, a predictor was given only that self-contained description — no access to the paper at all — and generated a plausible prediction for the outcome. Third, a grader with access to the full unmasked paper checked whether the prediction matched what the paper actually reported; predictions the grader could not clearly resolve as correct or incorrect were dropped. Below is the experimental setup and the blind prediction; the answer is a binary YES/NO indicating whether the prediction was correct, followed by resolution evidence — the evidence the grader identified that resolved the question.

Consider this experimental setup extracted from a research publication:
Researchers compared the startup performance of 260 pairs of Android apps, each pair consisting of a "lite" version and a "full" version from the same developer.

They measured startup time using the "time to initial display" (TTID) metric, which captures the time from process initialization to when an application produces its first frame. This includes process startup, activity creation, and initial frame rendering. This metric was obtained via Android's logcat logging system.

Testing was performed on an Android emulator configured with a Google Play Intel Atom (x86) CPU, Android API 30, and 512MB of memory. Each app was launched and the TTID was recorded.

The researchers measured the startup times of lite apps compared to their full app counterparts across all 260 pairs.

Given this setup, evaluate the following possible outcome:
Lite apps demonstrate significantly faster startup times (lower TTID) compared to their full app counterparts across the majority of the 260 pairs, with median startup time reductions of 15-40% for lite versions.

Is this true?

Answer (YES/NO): NO